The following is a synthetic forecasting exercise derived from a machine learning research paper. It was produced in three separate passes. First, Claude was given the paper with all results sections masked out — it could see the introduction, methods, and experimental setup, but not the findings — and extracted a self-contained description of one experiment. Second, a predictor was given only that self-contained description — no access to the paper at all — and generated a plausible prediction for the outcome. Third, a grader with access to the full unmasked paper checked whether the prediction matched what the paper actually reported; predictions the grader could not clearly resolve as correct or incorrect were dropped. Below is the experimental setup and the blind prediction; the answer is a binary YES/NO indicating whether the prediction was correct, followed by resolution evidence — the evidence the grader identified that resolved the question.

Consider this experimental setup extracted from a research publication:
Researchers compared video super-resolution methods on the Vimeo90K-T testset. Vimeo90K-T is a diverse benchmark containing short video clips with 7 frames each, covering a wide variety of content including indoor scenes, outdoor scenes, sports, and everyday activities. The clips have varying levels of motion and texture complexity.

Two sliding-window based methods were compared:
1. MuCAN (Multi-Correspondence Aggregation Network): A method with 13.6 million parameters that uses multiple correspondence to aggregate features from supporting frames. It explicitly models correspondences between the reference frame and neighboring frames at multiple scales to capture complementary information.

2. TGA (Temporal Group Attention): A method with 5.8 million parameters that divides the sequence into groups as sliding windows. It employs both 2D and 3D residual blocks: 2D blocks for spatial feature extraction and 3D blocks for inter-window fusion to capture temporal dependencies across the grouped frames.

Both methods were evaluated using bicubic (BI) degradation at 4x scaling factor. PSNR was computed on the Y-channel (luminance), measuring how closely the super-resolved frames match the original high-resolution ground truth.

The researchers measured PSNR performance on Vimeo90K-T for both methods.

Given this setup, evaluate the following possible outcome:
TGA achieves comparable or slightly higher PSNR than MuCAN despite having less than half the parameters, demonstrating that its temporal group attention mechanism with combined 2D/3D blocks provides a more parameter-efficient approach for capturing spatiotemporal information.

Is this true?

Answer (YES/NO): YES